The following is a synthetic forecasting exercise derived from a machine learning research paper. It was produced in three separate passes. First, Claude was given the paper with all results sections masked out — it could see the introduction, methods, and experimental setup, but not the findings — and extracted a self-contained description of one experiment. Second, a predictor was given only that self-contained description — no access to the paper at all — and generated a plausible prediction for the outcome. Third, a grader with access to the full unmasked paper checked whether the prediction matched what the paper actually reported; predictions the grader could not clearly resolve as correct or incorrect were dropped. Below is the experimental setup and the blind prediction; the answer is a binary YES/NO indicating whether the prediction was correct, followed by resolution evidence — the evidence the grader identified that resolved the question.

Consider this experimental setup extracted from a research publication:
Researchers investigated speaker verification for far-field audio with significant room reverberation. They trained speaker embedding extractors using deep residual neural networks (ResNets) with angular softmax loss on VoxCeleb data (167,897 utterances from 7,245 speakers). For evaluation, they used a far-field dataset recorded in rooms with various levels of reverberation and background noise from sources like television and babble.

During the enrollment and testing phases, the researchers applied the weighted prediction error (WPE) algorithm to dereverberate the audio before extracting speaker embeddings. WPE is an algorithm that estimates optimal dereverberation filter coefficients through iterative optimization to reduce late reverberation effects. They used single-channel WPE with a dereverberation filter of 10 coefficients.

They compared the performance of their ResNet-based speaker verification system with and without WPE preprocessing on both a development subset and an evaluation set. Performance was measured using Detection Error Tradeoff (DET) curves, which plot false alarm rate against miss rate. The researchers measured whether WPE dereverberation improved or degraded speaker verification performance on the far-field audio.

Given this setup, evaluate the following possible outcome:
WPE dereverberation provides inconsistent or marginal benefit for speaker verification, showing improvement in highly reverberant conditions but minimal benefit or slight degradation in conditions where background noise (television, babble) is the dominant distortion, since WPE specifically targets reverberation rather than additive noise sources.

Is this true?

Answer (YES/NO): NO